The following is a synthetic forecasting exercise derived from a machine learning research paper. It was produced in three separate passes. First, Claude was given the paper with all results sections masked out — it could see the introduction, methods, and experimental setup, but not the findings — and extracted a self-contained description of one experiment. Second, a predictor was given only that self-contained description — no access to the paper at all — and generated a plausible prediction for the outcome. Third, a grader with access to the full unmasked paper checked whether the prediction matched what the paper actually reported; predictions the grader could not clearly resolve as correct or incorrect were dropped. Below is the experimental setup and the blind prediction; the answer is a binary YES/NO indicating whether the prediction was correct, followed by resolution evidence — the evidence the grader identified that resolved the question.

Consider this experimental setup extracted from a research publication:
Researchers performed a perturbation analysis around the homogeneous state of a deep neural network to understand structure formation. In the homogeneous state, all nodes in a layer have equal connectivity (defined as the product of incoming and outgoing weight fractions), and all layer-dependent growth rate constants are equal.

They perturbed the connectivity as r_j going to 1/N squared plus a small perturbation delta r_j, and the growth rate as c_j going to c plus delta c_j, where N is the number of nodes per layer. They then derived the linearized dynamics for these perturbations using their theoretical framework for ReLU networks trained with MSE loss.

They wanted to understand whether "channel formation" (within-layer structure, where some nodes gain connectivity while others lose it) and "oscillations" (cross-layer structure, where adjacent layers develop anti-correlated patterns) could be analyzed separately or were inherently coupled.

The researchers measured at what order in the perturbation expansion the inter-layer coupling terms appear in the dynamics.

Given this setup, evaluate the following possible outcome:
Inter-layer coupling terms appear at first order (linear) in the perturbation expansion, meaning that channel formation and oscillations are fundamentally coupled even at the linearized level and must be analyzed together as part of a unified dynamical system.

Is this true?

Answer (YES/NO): NO